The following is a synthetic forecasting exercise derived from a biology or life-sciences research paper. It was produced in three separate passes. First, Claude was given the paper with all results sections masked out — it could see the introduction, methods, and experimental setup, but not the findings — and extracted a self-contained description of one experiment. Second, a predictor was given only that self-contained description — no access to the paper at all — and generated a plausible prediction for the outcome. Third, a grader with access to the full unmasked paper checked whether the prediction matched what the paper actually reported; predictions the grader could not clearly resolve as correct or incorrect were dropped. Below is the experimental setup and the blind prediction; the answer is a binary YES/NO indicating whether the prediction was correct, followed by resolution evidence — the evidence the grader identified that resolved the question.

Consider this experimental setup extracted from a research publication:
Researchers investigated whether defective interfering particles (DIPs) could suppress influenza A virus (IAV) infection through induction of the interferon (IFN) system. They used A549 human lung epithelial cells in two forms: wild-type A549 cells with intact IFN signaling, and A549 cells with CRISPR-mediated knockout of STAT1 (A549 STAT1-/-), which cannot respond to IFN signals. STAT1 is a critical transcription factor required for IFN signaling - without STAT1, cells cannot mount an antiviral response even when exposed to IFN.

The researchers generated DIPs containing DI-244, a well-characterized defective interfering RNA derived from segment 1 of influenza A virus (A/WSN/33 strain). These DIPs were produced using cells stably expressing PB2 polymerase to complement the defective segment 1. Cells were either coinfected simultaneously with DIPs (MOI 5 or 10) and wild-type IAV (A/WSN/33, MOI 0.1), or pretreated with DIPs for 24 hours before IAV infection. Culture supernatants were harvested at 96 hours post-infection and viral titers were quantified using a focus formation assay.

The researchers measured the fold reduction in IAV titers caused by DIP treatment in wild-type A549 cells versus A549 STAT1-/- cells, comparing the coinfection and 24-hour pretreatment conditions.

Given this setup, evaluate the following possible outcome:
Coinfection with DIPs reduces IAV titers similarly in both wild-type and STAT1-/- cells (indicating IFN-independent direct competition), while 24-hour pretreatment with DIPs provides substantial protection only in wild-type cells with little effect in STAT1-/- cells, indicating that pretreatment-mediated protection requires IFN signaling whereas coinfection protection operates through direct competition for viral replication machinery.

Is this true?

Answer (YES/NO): NO